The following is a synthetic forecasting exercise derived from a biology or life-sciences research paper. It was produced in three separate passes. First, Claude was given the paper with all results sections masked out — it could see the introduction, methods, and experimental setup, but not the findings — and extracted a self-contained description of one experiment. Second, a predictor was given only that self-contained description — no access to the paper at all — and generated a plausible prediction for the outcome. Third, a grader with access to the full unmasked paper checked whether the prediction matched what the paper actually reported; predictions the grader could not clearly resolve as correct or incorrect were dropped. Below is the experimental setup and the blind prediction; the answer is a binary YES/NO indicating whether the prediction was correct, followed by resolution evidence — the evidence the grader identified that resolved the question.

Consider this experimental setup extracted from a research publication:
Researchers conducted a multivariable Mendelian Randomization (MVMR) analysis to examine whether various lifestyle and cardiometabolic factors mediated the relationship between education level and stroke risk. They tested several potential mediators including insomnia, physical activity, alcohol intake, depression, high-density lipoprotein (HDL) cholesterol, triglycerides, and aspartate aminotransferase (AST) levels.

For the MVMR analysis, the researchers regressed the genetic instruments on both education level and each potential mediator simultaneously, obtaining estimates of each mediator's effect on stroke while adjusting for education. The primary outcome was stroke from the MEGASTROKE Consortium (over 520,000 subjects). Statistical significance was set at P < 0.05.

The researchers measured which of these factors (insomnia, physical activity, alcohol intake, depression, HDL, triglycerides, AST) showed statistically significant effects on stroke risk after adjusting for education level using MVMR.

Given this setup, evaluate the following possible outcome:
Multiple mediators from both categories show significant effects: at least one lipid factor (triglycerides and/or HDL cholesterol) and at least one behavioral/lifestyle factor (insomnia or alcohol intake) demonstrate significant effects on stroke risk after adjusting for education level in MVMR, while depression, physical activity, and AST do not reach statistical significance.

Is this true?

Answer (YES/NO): NO